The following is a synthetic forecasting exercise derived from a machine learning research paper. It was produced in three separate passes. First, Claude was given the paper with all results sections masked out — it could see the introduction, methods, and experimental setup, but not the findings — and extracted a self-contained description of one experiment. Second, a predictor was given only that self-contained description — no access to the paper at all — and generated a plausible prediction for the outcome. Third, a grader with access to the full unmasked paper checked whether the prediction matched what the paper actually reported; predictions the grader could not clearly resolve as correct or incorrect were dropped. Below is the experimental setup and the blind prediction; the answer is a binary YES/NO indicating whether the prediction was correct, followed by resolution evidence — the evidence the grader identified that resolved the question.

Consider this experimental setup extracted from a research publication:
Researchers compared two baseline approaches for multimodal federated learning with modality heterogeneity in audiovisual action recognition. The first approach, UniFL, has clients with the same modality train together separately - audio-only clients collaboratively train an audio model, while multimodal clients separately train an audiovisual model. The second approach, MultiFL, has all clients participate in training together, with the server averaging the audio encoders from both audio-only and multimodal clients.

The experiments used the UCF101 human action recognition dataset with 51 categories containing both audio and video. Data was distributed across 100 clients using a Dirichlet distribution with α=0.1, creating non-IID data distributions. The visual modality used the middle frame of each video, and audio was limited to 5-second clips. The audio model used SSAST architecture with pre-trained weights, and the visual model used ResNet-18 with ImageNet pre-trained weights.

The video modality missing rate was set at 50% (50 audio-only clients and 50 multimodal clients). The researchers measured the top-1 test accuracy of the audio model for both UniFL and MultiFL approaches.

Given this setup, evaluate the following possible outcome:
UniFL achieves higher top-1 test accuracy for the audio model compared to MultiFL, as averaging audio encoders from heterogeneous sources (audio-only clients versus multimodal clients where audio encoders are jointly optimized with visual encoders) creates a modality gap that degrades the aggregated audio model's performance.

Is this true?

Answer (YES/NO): NO